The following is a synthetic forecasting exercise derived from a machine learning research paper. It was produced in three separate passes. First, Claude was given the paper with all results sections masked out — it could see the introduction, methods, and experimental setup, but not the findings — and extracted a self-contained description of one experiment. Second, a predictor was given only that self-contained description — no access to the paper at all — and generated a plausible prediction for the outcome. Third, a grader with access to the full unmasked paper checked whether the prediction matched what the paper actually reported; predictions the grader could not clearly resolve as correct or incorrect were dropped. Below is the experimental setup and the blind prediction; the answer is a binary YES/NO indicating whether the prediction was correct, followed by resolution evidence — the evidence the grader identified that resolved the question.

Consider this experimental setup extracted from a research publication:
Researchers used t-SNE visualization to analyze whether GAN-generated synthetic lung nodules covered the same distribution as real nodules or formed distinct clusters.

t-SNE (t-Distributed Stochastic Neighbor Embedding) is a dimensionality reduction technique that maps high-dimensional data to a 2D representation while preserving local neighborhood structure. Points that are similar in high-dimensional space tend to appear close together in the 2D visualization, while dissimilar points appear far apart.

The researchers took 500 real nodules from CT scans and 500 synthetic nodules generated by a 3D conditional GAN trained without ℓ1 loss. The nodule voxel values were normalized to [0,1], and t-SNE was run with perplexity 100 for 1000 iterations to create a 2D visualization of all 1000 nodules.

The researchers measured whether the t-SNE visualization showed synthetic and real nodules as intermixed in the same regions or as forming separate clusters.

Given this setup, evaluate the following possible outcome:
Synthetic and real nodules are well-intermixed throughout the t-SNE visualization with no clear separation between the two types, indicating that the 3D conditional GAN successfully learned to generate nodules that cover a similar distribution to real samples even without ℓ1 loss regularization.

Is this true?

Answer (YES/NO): NO